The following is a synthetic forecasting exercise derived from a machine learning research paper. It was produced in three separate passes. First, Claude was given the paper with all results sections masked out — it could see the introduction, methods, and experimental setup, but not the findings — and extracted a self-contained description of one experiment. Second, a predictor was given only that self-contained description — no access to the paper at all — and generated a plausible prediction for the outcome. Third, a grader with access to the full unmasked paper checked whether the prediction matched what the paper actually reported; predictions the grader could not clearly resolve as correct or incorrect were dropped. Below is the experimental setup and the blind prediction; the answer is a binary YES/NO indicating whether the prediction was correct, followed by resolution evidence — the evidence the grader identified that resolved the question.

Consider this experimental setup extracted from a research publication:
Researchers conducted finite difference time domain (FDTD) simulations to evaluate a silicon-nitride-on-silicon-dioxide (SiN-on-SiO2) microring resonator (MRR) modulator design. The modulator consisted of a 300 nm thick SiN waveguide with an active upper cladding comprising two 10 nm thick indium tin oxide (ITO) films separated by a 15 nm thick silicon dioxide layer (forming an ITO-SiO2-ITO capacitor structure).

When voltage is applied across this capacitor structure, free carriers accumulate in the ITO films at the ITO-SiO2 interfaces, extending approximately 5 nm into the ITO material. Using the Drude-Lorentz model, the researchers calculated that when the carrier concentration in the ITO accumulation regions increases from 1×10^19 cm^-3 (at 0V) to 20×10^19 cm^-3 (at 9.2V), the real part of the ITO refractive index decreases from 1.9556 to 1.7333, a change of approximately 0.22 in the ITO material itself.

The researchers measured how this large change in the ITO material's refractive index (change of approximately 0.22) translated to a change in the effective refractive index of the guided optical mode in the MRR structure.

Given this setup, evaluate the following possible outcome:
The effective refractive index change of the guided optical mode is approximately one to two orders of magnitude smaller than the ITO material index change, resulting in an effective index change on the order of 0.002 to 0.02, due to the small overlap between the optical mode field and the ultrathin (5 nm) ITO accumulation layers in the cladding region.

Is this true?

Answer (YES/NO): YES